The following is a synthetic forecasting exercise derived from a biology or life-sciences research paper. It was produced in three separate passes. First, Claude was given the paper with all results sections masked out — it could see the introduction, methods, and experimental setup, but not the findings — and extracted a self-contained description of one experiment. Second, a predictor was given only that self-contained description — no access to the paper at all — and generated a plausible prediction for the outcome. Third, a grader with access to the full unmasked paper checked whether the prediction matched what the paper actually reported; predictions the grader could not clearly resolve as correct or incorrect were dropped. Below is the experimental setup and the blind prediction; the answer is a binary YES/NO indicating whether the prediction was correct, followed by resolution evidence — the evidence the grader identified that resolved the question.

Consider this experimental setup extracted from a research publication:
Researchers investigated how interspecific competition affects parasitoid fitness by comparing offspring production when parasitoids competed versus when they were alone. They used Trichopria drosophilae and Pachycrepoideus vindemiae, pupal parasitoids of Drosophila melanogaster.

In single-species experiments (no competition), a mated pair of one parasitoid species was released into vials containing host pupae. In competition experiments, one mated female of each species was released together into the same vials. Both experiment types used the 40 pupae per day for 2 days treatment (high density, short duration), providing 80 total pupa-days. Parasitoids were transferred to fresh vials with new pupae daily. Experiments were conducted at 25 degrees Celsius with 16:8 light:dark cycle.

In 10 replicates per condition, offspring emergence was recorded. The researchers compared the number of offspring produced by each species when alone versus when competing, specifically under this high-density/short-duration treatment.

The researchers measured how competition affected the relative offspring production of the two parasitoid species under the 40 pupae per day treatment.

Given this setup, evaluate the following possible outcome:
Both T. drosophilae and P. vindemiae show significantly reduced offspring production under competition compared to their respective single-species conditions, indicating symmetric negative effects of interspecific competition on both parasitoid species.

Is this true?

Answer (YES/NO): YES